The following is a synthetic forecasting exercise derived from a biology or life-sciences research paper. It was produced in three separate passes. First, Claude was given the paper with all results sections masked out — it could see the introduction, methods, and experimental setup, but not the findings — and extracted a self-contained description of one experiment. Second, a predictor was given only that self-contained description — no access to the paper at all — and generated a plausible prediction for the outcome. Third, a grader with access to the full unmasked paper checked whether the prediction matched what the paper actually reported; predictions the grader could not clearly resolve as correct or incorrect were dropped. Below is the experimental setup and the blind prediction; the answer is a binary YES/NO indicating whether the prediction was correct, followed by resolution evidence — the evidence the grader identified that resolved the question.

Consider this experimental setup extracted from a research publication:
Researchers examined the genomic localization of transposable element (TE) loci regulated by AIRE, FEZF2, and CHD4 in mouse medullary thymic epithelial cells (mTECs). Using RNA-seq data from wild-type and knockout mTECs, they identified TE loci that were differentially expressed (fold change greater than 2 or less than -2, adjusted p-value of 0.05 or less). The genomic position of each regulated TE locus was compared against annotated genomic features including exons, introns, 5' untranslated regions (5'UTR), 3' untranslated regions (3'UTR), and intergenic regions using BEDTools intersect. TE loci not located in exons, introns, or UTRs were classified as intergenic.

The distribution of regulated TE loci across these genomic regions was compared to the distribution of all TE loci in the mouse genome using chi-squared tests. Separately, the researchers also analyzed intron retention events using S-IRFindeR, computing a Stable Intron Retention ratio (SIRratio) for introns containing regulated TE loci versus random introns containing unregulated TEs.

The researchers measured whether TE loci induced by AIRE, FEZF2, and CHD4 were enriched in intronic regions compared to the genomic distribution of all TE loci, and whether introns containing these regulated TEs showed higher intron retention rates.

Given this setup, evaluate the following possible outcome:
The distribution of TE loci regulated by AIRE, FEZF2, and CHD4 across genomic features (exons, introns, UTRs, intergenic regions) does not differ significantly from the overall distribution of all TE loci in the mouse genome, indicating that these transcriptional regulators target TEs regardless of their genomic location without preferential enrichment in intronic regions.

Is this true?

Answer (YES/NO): YES